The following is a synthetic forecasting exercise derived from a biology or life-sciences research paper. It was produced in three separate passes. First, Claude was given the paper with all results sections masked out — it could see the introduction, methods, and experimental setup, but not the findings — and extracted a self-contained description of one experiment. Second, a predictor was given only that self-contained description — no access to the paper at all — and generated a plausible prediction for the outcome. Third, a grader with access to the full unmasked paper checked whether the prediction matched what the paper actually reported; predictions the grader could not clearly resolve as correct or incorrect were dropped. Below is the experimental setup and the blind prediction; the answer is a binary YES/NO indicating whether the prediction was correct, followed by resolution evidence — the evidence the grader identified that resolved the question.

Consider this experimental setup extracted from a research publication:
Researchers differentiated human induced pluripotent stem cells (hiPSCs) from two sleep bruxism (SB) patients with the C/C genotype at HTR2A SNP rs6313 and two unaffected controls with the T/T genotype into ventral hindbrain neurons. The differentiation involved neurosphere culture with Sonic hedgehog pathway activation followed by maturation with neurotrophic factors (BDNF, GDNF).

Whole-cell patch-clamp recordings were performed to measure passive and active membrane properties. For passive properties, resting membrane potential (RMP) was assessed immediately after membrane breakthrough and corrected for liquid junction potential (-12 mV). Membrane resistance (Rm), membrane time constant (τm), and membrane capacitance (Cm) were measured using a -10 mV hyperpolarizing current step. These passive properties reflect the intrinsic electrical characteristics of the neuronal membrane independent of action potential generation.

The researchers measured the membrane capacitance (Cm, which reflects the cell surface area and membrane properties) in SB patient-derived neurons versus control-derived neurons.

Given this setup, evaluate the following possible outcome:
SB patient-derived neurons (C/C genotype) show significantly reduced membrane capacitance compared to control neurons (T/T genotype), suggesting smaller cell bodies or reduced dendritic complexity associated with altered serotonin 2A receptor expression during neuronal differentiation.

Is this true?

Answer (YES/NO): NO